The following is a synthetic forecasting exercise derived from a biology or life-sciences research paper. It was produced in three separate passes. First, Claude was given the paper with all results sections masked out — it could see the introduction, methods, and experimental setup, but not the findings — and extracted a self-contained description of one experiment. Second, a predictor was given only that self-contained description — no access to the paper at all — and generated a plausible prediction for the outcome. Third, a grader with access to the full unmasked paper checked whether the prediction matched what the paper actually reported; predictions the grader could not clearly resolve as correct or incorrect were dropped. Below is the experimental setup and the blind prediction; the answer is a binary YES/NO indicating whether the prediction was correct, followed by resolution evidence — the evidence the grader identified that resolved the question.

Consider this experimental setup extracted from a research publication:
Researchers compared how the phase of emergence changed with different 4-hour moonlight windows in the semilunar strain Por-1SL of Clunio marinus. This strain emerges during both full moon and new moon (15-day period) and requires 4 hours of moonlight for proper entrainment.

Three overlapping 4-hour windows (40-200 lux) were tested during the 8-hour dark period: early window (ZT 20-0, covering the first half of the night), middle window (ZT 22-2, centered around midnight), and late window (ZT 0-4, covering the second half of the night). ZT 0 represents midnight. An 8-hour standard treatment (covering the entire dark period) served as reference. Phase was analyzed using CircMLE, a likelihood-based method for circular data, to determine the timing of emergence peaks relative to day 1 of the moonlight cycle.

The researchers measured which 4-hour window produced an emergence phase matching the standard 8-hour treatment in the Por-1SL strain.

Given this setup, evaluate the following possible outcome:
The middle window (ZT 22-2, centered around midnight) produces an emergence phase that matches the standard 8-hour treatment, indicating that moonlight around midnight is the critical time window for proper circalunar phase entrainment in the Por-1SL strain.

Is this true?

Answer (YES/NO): YES